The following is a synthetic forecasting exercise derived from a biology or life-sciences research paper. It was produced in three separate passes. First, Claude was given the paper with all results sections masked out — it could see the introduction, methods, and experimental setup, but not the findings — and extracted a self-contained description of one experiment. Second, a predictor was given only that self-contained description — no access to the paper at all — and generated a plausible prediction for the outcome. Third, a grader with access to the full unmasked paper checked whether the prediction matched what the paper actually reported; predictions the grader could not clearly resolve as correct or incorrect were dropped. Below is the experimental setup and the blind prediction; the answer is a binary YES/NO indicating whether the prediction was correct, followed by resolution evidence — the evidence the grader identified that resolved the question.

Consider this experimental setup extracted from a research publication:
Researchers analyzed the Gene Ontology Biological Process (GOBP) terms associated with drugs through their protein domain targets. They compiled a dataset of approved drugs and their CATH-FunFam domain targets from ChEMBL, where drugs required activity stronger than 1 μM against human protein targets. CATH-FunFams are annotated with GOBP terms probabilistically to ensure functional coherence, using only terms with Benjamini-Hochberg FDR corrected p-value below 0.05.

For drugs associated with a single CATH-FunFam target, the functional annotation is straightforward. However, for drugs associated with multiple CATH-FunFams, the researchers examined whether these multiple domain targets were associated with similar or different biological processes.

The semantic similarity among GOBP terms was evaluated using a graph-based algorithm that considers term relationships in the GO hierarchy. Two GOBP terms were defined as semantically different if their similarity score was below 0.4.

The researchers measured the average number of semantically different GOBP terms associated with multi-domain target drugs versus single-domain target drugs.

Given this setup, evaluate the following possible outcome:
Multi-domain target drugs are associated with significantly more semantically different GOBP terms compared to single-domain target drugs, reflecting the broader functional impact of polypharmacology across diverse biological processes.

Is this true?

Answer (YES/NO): NO